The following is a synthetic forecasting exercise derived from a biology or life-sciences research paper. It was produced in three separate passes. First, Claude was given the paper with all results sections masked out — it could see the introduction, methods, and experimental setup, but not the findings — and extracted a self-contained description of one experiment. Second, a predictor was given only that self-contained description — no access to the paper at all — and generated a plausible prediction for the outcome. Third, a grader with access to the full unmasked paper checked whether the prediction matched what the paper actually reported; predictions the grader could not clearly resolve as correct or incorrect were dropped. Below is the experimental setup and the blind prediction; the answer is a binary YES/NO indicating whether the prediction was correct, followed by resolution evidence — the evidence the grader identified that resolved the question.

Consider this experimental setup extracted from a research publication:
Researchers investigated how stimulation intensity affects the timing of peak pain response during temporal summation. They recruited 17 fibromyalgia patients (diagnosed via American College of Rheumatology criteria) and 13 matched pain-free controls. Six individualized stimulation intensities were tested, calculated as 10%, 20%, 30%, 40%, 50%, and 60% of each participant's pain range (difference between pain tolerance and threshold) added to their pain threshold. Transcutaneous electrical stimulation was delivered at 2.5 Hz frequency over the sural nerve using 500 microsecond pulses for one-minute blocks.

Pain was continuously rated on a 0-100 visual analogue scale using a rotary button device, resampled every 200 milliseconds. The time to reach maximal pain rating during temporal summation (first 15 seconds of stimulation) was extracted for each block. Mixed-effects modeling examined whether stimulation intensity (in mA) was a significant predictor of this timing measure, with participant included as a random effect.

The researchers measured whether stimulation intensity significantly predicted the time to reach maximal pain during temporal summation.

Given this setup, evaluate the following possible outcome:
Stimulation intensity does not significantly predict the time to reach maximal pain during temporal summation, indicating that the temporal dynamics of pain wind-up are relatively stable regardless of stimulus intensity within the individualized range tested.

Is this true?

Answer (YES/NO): NO